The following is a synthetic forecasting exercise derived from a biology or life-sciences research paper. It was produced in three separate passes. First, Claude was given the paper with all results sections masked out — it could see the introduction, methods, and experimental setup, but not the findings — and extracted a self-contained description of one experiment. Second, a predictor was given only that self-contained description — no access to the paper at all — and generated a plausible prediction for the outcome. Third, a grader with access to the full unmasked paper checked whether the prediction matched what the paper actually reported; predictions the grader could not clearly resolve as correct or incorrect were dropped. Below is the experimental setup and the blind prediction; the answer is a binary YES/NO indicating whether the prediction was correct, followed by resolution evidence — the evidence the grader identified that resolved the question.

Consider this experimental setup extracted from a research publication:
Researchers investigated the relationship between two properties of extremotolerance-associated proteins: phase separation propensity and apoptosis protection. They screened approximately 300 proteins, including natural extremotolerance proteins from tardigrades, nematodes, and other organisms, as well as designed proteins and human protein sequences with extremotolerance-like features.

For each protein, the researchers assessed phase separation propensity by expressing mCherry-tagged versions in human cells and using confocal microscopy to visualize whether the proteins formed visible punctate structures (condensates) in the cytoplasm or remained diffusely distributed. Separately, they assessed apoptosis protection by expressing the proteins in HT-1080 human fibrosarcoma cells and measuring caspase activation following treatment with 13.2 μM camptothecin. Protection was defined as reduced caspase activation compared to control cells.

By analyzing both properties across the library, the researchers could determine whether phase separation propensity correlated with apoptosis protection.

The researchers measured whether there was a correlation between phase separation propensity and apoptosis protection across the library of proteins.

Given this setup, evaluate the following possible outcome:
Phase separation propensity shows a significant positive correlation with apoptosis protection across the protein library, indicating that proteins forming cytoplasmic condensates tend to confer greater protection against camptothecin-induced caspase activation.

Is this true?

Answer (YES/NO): NO